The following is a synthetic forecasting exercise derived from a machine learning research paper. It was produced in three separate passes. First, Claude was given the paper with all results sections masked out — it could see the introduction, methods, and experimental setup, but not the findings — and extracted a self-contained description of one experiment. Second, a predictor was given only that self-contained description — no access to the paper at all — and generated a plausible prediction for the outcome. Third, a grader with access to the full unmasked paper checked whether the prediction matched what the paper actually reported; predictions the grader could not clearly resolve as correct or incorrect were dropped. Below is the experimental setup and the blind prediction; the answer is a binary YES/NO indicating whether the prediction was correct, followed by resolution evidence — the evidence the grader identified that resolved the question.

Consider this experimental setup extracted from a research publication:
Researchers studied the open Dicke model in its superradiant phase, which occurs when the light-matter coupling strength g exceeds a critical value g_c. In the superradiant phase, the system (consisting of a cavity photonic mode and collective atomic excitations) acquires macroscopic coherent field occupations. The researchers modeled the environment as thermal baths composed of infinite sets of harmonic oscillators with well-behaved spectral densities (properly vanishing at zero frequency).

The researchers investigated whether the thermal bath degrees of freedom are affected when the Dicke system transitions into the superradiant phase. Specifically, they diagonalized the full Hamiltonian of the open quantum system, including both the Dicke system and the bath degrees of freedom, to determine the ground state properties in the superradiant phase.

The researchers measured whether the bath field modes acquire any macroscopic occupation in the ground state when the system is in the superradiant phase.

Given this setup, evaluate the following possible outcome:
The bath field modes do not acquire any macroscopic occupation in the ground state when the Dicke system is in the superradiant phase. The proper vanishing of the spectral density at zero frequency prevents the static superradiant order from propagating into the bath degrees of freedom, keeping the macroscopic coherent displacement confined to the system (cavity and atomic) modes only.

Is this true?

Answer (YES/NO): NO